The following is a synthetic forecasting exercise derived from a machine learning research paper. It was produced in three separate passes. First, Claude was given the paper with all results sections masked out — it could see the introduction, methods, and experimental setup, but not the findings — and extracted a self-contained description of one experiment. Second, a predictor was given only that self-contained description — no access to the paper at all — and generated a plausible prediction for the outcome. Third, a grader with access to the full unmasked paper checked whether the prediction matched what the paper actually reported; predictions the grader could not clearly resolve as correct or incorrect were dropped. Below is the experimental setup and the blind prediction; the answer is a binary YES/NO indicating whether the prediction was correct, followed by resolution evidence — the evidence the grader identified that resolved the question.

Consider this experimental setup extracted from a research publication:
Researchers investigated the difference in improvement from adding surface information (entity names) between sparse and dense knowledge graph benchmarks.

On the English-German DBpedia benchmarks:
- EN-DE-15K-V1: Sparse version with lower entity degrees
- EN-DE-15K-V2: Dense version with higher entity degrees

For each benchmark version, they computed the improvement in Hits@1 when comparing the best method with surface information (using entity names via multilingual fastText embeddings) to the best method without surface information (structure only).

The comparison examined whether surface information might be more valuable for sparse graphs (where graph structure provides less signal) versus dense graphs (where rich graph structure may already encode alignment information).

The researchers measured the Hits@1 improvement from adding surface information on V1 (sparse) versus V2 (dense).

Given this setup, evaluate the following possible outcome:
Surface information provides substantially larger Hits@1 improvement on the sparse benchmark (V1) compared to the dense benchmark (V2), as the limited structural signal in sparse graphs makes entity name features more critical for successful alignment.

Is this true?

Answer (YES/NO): YES